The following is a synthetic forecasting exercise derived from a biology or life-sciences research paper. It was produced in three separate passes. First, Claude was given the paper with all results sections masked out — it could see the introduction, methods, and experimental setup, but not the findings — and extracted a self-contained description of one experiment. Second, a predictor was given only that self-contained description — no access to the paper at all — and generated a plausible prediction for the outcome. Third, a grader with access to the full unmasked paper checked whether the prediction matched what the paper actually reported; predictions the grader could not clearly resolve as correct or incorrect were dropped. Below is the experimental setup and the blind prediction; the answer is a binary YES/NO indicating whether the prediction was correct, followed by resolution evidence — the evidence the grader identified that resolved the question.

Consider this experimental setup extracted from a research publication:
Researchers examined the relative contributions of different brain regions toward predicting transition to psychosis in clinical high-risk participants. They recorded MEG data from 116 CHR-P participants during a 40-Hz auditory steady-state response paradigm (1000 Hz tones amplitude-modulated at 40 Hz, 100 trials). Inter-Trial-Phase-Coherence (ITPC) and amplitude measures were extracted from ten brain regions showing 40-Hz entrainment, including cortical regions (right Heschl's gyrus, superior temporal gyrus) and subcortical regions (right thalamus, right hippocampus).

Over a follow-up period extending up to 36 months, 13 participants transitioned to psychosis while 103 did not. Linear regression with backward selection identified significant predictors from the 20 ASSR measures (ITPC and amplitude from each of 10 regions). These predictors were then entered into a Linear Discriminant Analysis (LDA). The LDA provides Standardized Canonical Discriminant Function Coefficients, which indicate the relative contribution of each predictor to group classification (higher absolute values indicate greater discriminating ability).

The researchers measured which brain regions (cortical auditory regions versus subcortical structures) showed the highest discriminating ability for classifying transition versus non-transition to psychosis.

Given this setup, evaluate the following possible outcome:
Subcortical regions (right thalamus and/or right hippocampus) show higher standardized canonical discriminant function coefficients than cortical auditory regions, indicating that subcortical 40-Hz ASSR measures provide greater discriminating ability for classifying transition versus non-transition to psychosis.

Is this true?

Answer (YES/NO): NO